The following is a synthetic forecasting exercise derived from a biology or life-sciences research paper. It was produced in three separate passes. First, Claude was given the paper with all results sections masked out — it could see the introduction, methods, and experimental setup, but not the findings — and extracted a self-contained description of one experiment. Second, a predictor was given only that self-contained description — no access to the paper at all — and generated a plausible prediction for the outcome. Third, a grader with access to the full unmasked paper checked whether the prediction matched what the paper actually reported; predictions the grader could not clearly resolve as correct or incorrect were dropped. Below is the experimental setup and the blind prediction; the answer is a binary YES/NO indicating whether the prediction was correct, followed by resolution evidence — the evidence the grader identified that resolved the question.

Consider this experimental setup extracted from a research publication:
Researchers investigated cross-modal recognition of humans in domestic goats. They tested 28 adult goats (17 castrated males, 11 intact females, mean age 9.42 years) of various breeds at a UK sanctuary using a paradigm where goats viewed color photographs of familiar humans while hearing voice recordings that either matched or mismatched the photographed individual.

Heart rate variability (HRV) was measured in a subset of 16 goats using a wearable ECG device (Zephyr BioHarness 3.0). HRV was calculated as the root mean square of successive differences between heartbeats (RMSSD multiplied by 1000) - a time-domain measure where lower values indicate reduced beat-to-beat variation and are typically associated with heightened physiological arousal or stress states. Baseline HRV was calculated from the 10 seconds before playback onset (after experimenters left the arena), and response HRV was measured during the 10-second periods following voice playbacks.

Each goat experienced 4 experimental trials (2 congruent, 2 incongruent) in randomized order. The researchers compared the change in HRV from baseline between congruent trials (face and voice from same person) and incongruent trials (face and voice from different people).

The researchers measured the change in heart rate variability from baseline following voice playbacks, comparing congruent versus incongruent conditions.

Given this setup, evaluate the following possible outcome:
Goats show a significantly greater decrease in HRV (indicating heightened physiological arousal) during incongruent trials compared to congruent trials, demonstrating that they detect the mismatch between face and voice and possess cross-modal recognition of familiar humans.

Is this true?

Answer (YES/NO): NO